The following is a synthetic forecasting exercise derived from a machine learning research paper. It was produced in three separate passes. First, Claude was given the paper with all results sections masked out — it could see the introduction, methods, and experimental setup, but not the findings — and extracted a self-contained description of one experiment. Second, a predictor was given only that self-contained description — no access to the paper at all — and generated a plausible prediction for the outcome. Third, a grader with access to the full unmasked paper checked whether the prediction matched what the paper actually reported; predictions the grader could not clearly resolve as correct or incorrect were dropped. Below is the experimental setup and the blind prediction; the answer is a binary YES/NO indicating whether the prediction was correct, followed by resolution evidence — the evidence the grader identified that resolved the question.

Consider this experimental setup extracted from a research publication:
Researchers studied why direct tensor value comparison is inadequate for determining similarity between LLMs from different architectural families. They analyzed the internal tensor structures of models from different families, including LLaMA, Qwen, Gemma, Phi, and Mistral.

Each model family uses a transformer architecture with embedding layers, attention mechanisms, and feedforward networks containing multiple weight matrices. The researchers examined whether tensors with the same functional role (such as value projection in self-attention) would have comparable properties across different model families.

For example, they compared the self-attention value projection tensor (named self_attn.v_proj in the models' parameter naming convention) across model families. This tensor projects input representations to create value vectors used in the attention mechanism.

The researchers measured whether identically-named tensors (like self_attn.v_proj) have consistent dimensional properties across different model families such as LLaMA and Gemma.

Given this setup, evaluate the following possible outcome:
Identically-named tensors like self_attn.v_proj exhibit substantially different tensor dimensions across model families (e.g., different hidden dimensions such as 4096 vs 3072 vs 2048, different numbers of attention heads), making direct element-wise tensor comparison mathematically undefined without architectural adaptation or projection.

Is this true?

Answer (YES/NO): YES